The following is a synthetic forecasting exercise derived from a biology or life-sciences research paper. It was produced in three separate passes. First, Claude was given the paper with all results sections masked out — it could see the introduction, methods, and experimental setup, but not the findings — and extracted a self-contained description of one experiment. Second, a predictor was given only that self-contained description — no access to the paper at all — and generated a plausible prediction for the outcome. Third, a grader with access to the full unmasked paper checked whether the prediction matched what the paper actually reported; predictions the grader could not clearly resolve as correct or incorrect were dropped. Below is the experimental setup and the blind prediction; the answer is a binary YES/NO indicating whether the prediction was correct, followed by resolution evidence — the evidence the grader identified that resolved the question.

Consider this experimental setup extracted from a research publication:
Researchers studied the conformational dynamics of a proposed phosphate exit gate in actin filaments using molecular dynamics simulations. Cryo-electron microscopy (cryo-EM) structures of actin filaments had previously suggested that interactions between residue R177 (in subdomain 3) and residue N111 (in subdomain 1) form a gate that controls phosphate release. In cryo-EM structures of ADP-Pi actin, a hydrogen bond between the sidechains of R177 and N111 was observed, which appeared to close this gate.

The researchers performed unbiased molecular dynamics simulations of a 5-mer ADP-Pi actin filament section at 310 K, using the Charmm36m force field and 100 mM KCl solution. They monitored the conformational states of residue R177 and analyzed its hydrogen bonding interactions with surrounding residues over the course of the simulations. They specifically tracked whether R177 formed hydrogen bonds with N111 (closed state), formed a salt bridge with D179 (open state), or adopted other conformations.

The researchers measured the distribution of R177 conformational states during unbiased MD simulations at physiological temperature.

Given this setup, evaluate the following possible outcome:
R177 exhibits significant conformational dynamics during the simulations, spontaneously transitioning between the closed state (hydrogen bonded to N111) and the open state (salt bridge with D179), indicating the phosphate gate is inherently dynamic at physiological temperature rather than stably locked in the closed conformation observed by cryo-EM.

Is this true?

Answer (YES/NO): NO